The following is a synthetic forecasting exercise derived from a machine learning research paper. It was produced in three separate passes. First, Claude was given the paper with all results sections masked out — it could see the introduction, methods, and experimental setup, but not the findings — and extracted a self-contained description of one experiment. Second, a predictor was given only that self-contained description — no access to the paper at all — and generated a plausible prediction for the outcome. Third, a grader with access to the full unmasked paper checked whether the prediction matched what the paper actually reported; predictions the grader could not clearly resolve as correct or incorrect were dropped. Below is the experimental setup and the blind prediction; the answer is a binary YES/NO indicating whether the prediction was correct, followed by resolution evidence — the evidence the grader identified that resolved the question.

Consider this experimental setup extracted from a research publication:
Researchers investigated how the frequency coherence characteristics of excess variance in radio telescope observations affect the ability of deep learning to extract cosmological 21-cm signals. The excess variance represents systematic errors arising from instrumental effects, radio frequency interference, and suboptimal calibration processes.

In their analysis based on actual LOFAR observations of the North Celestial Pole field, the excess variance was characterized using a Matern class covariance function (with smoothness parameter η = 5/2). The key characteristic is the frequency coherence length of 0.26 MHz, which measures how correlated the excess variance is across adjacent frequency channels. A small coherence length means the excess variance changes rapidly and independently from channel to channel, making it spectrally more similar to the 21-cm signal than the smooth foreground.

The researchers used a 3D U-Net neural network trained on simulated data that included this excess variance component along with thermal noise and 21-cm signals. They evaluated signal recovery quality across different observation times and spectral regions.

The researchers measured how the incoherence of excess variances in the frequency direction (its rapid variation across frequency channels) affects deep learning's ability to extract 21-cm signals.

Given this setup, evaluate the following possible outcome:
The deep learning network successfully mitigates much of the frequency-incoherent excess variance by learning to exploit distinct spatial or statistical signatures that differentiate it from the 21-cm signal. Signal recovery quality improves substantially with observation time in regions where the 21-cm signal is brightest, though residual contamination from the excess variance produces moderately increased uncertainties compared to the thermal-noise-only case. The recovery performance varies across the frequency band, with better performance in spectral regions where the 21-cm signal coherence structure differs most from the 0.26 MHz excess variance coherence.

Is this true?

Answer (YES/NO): NO